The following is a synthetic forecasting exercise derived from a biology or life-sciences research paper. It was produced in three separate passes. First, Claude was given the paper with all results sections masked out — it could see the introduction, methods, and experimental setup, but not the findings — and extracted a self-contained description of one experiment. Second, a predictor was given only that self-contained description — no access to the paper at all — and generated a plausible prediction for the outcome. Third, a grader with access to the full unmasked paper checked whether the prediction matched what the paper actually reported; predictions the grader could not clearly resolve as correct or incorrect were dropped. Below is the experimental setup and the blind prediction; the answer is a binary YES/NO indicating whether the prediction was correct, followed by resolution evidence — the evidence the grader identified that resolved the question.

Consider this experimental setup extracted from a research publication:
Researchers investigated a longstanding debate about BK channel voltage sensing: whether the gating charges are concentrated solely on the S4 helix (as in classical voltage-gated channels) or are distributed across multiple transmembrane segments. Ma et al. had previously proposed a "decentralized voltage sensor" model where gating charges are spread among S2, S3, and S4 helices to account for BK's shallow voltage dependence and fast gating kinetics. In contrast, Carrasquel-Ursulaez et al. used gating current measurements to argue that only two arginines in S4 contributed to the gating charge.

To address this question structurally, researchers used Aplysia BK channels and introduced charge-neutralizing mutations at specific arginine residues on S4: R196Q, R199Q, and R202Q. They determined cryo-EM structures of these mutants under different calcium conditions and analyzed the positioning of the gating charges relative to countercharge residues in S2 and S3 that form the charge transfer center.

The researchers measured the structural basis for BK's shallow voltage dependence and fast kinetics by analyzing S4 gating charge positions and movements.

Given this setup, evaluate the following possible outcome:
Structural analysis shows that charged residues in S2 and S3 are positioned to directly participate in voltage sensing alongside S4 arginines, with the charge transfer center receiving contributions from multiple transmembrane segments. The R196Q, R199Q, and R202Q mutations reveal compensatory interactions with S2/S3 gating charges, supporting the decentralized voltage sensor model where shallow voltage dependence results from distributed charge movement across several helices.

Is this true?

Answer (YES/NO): NO